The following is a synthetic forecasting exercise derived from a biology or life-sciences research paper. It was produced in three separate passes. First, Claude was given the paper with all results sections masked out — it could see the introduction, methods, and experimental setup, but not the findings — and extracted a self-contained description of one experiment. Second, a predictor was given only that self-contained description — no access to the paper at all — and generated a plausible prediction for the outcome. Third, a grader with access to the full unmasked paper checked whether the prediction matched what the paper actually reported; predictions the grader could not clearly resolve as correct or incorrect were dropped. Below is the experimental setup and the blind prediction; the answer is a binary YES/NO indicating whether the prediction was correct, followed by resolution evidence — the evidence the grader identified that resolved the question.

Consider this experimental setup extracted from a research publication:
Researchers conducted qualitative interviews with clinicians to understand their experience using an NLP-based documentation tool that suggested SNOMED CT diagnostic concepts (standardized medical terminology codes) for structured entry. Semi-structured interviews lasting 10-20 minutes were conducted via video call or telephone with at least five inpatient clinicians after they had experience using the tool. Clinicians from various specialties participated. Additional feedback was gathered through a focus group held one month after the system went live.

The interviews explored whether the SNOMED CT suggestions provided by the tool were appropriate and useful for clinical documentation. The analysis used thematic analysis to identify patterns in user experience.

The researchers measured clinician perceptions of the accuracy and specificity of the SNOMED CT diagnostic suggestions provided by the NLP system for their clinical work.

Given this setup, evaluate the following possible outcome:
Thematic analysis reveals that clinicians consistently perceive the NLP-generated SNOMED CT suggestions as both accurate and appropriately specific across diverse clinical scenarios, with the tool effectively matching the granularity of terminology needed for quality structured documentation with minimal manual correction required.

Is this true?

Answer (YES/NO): NO